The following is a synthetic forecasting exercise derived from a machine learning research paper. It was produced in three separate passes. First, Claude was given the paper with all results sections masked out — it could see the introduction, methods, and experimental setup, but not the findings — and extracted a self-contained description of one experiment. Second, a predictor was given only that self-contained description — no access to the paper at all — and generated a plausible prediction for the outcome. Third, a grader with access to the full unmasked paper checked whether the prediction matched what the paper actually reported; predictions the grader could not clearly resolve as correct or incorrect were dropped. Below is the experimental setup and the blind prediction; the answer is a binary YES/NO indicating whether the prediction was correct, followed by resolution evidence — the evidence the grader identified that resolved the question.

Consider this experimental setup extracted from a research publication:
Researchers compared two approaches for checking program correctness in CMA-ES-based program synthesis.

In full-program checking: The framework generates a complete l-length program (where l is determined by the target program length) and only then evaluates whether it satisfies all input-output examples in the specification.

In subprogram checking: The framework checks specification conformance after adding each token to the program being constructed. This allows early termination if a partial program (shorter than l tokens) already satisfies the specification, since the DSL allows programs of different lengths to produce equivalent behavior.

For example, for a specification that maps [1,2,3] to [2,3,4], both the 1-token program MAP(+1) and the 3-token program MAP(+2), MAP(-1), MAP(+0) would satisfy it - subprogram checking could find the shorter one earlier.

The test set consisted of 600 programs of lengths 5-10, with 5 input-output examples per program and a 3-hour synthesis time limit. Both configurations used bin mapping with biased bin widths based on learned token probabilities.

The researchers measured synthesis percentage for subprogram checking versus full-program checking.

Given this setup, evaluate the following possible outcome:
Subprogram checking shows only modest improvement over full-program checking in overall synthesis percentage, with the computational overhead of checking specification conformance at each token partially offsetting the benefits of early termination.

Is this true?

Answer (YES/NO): NO